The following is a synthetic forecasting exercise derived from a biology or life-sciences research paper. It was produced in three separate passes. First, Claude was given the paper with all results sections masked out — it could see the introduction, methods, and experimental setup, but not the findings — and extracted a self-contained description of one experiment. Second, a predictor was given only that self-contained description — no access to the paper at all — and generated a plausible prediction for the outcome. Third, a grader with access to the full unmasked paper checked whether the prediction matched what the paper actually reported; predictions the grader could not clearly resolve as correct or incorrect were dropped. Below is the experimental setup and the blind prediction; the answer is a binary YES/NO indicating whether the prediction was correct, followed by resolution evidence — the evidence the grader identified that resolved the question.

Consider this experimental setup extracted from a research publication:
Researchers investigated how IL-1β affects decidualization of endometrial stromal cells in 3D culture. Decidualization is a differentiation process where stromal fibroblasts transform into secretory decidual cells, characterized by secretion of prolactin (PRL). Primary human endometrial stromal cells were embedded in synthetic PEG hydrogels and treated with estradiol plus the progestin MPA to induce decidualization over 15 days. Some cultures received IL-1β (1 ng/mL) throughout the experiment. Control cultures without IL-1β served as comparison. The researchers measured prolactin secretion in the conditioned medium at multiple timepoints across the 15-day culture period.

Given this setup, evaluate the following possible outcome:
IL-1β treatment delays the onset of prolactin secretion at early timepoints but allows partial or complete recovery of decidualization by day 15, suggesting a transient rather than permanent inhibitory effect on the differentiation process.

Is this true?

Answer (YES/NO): NO